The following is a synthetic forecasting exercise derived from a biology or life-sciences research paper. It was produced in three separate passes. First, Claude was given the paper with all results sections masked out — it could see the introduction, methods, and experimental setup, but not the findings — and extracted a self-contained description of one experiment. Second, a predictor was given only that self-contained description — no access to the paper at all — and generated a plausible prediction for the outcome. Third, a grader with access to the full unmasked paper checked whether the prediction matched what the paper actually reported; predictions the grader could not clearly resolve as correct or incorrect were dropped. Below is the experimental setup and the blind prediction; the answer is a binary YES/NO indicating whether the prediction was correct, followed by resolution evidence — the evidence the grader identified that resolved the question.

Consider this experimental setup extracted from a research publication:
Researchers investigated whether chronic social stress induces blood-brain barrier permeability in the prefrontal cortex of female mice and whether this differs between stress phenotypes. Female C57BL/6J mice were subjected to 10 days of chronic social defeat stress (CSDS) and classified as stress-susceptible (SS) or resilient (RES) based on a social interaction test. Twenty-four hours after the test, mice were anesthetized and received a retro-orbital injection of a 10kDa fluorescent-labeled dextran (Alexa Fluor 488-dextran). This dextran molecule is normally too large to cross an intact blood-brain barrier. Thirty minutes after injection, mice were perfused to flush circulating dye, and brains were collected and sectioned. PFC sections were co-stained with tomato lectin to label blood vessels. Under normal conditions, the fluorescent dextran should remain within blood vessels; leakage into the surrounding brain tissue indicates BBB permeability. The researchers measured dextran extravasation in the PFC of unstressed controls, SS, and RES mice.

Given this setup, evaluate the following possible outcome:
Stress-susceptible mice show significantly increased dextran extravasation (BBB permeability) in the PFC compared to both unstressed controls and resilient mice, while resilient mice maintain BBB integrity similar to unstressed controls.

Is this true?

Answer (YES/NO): NO